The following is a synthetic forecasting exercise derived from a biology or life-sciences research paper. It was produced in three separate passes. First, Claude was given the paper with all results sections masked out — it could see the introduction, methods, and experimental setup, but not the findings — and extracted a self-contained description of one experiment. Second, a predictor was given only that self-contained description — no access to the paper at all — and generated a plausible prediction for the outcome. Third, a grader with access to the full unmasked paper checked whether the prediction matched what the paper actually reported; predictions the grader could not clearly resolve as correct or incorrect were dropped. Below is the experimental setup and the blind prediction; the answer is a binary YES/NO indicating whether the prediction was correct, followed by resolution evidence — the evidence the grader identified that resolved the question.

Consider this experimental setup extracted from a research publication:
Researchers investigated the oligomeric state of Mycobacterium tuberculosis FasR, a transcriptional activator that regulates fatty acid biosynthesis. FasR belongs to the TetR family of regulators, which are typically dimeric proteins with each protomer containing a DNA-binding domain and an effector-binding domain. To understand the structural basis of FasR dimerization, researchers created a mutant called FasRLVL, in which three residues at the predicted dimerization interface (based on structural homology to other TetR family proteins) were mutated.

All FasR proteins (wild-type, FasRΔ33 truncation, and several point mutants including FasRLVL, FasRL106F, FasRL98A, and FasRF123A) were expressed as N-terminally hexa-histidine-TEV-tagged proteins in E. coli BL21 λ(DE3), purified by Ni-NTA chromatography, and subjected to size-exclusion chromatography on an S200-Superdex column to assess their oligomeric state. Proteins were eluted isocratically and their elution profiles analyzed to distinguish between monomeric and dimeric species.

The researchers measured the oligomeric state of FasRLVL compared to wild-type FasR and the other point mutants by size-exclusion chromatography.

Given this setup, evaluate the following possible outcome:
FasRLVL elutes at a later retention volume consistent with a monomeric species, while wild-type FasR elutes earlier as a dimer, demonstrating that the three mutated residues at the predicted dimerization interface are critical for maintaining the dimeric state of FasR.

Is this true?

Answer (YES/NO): NO